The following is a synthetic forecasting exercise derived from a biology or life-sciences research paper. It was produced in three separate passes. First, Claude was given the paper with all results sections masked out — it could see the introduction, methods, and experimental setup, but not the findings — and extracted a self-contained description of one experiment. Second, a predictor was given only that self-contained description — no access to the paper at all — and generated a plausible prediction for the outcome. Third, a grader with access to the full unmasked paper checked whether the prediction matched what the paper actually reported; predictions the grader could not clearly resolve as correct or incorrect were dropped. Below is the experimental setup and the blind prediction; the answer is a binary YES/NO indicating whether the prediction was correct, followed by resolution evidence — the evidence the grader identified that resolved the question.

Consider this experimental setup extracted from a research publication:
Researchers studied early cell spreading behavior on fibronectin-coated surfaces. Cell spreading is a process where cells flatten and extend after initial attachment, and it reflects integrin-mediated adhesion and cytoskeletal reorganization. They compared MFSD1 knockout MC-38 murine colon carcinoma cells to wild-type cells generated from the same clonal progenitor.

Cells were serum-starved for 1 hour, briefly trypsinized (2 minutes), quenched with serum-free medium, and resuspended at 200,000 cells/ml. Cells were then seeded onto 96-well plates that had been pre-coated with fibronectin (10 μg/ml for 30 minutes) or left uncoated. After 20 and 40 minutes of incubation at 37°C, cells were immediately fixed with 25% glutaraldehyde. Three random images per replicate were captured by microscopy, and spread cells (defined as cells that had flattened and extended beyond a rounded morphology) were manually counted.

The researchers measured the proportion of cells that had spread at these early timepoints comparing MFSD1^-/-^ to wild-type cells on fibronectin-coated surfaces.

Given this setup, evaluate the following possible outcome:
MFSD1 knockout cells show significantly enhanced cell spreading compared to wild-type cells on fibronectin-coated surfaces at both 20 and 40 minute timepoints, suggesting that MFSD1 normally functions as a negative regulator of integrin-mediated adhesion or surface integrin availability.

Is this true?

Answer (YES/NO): YES